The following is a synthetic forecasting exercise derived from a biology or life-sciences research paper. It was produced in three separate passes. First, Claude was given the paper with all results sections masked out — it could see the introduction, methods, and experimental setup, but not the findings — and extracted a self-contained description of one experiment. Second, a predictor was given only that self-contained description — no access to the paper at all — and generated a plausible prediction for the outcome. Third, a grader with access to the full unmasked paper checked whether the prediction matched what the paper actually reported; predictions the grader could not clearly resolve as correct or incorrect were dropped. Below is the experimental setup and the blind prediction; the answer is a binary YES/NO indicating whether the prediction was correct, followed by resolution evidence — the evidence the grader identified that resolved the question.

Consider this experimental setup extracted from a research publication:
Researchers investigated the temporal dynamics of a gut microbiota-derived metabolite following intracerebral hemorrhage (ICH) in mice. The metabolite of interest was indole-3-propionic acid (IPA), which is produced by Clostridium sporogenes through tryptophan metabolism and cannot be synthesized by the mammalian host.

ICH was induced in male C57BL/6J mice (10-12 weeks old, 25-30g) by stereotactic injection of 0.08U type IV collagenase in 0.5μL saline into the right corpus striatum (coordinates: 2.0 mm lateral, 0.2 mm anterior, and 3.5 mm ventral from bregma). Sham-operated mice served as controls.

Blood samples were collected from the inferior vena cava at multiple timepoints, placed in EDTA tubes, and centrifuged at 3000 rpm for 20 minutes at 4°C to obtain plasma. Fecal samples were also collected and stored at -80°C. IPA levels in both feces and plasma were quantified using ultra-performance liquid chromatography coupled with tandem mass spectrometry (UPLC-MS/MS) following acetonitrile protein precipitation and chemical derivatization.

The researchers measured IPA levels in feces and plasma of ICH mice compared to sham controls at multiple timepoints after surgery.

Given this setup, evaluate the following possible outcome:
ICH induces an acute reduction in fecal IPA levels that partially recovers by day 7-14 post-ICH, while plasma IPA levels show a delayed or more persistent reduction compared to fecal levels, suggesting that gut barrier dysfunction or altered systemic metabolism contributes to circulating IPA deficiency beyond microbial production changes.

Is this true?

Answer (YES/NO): NO